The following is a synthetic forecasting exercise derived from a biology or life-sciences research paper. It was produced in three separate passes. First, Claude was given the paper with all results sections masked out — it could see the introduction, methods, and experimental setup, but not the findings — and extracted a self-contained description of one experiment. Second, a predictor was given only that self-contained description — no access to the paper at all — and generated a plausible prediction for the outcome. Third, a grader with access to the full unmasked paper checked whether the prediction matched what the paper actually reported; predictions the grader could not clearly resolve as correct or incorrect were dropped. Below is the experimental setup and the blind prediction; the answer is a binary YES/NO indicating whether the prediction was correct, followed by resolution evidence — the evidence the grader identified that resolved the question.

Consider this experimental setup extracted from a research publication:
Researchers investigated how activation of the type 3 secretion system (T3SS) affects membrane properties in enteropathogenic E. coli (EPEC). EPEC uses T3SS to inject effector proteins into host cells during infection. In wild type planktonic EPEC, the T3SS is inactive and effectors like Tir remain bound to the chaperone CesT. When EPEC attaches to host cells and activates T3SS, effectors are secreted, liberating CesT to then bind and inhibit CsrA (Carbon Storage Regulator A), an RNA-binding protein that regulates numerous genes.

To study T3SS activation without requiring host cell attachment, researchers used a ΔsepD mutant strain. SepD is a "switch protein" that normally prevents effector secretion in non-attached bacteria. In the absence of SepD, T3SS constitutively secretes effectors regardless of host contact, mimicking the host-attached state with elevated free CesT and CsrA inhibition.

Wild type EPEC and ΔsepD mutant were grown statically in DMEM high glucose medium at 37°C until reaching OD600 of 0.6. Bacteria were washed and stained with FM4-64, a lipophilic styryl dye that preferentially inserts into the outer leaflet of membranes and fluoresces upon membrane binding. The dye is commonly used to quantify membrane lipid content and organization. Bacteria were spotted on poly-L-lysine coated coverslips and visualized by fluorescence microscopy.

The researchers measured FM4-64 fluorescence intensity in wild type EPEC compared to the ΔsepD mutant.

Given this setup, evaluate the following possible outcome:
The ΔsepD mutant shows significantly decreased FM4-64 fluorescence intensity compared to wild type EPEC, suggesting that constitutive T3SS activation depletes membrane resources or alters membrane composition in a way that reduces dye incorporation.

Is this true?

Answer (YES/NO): YES